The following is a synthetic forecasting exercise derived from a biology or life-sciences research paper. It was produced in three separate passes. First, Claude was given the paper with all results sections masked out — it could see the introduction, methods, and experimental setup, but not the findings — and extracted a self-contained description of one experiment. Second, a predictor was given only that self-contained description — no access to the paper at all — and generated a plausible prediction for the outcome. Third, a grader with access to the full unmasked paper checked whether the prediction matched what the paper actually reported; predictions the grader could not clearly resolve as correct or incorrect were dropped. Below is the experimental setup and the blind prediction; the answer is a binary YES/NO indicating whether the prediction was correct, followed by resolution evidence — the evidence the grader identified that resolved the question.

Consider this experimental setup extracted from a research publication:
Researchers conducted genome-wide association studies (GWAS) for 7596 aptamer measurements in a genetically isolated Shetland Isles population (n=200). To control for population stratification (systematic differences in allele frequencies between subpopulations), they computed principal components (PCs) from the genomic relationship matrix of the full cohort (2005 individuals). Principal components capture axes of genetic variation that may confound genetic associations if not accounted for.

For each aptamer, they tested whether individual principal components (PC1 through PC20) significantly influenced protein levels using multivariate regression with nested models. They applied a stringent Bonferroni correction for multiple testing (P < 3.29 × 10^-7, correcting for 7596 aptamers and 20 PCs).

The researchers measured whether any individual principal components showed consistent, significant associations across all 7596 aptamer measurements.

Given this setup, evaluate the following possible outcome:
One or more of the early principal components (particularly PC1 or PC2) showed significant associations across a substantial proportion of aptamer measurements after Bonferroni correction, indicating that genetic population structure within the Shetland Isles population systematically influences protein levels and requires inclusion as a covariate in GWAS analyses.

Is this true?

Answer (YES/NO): NO